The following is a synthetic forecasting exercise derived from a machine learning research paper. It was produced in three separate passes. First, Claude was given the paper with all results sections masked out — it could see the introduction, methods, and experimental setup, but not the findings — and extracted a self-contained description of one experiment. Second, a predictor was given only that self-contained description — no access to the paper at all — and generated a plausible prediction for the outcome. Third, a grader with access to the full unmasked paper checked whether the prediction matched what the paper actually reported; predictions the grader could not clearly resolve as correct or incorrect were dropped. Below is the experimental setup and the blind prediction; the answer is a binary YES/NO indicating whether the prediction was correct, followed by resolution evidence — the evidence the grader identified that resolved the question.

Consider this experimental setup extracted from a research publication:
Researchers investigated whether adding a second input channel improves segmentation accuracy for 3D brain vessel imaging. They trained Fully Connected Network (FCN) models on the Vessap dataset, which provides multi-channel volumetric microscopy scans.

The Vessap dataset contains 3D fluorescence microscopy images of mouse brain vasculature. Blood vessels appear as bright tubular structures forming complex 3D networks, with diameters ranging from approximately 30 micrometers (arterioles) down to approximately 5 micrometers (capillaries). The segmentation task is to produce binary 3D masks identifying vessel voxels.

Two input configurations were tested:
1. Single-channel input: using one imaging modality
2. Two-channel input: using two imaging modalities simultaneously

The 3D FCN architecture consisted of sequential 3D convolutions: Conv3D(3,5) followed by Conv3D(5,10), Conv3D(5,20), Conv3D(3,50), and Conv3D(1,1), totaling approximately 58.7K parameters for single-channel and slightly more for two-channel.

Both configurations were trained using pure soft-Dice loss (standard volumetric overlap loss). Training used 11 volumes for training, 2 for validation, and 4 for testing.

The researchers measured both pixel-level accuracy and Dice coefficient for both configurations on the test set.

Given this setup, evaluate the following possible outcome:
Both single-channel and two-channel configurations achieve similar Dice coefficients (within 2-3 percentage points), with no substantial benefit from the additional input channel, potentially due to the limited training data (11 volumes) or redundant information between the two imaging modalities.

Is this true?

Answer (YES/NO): YES